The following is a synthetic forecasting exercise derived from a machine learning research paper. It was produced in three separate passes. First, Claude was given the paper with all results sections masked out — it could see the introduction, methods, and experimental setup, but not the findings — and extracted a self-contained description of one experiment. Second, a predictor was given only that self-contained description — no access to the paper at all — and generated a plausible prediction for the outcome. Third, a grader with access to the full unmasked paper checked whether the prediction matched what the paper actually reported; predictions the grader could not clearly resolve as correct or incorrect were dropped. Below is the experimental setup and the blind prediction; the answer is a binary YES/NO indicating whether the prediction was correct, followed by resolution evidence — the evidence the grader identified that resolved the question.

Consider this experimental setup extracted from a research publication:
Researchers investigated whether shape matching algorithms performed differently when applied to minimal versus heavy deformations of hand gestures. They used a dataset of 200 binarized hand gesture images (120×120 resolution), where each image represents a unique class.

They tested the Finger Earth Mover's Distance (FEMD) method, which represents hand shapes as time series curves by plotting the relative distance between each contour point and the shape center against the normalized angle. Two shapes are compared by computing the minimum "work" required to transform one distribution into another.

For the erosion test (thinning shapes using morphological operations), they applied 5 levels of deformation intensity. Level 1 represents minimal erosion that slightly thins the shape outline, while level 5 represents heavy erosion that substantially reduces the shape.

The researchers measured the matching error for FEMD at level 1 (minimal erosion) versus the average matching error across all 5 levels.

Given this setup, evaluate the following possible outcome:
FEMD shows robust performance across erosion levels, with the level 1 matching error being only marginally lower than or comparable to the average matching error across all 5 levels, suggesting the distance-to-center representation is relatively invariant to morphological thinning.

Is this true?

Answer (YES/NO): NO